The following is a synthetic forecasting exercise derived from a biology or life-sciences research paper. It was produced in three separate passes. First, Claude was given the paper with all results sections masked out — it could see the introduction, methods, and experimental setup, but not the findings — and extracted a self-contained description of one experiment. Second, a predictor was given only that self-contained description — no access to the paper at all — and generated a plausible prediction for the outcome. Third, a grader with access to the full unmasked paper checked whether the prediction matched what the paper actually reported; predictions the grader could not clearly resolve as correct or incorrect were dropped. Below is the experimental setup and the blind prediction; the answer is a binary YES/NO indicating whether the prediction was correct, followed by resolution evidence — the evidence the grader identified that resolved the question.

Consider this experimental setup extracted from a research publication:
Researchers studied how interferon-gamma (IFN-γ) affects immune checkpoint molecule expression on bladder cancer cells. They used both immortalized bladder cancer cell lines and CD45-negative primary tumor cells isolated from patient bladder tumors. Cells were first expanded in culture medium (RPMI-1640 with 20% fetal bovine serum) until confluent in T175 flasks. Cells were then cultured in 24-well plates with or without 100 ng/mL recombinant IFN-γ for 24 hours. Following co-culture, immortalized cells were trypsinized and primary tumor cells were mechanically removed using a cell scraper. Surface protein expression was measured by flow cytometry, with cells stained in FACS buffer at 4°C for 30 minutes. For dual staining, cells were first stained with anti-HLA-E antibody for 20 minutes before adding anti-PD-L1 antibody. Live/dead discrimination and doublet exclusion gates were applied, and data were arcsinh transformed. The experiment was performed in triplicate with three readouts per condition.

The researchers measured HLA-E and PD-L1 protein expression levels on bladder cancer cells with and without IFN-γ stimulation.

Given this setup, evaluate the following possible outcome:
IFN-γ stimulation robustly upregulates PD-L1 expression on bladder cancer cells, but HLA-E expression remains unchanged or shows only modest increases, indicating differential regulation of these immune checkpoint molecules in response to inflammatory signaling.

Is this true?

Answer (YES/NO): NO